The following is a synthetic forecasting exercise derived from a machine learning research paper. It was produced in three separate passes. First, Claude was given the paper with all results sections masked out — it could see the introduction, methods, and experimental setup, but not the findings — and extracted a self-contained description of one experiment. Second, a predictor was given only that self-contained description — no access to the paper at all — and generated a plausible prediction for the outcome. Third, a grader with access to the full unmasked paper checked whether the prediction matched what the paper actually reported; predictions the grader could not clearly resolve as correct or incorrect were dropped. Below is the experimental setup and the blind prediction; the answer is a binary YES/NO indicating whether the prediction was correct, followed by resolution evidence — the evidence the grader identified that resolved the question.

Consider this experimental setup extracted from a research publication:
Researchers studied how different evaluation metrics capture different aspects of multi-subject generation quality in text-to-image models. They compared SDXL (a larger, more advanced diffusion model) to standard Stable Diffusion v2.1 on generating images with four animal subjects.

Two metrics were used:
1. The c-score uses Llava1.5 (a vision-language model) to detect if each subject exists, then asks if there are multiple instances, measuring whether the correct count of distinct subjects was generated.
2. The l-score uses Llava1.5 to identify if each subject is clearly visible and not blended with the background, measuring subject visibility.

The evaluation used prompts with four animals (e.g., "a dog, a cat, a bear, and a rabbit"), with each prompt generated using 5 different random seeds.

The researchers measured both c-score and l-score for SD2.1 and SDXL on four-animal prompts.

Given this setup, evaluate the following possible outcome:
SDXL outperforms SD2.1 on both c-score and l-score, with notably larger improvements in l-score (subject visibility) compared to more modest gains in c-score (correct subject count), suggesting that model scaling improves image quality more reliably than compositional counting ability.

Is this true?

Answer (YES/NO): NO